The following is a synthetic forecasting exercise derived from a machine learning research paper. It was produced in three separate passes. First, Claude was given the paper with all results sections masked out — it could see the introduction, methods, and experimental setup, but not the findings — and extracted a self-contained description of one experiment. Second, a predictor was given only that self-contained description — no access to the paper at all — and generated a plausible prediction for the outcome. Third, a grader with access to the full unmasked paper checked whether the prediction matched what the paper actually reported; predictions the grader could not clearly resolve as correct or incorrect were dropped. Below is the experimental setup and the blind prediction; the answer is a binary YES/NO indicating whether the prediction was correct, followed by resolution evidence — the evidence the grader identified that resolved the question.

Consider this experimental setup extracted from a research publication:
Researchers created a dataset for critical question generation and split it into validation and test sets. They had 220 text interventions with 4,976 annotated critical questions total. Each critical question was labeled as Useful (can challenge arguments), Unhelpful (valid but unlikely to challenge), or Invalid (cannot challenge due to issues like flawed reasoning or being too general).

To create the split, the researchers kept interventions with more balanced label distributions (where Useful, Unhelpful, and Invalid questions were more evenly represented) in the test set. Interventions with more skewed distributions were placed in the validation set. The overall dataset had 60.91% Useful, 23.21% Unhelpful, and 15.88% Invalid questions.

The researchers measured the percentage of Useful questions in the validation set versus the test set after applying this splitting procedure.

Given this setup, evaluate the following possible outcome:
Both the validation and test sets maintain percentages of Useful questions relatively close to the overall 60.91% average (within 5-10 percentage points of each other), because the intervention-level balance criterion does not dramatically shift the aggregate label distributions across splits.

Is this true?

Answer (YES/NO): NO